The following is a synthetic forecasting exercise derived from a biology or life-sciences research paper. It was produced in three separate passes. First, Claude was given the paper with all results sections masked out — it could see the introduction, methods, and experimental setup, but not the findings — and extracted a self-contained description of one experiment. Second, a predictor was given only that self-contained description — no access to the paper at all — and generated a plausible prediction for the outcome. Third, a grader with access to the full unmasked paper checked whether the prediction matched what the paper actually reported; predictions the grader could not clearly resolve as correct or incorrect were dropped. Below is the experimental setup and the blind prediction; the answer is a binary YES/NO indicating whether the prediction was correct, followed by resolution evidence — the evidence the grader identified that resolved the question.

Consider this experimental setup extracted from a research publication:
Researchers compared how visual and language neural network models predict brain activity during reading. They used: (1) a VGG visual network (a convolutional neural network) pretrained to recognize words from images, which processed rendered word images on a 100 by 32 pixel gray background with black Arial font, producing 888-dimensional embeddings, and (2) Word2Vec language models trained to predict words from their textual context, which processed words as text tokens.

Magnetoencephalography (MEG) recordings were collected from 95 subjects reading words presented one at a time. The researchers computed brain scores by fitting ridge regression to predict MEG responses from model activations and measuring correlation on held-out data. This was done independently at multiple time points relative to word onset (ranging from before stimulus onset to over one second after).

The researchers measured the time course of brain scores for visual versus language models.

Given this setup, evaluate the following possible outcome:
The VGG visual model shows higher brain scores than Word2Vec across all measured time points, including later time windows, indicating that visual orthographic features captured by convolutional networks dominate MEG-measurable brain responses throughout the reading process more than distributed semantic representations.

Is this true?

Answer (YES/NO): NO